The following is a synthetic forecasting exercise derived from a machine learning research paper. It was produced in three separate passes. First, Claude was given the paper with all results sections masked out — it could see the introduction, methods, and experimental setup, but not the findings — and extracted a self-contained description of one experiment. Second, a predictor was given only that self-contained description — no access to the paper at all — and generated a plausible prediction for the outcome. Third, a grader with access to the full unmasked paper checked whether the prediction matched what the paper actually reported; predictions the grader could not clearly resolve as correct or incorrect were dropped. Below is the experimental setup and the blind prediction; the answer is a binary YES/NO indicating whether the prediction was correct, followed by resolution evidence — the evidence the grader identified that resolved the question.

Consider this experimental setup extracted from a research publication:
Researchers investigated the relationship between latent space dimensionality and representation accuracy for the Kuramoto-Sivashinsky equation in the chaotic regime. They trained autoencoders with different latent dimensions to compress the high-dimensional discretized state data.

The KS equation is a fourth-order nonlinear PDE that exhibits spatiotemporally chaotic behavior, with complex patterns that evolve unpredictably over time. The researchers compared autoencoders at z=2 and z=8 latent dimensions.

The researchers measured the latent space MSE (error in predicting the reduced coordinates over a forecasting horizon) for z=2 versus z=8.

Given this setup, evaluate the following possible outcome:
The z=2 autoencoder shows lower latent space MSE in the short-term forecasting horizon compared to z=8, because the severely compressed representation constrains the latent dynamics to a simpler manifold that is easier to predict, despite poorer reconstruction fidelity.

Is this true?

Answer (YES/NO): NO